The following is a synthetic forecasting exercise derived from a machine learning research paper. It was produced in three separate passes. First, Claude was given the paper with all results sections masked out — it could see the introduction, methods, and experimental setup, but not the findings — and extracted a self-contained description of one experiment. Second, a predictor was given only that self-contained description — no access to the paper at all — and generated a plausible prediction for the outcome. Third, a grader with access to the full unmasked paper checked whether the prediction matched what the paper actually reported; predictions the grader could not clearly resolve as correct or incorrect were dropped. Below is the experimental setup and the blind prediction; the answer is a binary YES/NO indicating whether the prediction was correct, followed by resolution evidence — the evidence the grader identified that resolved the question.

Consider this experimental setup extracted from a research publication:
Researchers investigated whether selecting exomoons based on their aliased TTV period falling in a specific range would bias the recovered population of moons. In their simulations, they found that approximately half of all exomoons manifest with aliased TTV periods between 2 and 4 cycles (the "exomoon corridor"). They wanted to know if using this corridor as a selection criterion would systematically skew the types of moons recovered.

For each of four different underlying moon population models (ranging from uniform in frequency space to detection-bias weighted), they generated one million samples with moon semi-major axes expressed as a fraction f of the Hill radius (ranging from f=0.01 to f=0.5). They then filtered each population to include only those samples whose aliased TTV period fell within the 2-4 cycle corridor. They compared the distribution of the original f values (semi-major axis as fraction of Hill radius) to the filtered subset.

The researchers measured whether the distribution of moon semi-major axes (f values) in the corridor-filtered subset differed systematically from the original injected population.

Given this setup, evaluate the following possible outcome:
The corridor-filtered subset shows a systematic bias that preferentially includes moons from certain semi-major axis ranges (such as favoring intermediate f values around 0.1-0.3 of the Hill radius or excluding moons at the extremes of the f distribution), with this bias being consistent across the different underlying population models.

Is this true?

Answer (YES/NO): NO